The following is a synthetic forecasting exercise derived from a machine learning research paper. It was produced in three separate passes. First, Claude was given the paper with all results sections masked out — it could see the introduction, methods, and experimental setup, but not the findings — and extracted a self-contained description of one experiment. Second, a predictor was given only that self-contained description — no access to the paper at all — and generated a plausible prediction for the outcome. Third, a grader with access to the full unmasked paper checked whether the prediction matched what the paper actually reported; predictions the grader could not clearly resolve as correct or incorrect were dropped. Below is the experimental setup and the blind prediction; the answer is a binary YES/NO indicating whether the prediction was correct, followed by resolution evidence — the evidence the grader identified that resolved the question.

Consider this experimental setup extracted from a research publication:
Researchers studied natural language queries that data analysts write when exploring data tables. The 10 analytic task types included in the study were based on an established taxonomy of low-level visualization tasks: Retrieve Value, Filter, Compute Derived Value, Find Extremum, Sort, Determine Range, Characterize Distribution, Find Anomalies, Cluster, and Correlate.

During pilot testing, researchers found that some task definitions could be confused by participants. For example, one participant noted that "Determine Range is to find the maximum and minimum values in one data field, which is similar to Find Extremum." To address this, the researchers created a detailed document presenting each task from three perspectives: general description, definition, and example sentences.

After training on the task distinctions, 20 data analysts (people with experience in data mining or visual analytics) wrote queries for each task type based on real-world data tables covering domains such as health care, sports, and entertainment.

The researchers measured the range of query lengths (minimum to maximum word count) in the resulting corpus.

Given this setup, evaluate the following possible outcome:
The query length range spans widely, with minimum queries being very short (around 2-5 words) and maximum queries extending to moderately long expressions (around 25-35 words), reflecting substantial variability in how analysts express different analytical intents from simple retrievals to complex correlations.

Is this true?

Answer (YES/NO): YES